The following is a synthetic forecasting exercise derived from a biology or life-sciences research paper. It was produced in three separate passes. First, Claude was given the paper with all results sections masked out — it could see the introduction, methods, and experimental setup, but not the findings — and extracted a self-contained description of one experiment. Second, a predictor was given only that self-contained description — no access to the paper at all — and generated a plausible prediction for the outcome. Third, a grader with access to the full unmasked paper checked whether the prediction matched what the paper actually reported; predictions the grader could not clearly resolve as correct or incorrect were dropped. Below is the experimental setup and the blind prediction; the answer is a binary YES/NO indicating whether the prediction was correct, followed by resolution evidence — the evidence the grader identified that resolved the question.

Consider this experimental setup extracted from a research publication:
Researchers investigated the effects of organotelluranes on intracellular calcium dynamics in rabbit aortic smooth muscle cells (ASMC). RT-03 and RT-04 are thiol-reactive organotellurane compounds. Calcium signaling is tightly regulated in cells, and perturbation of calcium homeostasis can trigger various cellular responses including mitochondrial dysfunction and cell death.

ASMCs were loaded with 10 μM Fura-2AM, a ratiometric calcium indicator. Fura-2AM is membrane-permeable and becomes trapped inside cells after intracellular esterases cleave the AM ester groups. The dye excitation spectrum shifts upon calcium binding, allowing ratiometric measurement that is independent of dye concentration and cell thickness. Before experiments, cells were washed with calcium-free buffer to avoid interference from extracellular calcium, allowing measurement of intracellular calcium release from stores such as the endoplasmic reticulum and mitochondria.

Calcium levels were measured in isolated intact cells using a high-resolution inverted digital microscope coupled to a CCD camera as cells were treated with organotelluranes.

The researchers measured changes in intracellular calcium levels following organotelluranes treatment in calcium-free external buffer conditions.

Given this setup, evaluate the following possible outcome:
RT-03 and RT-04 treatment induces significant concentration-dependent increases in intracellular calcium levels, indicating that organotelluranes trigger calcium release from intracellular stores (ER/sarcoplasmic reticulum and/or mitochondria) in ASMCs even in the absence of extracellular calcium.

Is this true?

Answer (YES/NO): NO